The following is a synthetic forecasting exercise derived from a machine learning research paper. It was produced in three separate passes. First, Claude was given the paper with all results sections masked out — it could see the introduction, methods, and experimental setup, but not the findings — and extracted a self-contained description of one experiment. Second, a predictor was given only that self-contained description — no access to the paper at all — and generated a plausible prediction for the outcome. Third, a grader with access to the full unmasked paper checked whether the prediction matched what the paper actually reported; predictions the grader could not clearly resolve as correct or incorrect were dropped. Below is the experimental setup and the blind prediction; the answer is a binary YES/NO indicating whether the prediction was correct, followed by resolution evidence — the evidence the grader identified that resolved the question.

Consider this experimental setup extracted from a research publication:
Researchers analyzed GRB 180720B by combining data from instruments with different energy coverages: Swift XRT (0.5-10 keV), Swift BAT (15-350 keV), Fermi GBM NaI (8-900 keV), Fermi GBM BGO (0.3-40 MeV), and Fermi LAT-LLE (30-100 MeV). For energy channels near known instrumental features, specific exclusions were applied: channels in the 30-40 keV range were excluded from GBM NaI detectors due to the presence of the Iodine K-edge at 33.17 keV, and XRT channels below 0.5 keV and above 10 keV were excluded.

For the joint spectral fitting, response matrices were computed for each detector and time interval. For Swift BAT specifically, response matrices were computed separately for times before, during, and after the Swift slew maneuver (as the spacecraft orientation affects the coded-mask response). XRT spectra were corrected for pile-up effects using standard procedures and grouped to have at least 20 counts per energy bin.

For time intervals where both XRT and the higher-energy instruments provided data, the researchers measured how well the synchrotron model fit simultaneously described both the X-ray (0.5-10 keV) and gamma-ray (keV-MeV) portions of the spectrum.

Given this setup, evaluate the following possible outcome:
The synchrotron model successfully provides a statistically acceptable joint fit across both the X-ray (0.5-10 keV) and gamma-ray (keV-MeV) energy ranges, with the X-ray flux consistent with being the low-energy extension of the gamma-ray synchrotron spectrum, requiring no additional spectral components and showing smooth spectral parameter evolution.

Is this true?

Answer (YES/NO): YES